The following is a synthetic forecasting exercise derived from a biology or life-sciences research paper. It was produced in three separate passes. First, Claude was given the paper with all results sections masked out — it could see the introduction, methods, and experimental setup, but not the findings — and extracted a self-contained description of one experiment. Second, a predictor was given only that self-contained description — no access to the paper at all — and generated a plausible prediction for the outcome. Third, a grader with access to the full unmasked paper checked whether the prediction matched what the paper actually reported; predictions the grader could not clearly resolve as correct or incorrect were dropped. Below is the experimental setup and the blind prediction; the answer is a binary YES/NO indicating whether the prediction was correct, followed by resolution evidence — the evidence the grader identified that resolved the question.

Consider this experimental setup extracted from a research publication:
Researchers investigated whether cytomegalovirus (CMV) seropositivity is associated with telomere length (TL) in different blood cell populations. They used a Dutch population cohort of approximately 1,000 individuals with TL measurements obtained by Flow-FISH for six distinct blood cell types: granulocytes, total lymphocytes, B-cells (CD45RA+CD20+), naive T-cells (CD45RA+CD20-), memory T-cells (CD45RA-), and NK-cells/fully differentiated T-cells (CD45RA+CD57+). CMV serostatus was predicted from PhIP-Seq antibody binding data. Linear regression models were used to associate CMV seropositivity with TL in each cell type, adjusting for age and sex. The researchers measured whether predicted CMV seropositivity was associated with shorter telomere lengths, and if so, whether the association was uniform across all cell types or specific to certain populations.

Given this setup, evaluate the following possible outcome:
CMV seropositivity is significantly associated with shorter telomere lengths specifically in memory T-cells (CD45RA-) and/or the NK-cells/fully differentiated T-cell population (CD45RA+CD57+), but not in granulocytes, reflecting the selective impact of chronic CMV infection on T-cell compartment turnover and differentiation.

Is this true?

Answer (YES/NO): NO